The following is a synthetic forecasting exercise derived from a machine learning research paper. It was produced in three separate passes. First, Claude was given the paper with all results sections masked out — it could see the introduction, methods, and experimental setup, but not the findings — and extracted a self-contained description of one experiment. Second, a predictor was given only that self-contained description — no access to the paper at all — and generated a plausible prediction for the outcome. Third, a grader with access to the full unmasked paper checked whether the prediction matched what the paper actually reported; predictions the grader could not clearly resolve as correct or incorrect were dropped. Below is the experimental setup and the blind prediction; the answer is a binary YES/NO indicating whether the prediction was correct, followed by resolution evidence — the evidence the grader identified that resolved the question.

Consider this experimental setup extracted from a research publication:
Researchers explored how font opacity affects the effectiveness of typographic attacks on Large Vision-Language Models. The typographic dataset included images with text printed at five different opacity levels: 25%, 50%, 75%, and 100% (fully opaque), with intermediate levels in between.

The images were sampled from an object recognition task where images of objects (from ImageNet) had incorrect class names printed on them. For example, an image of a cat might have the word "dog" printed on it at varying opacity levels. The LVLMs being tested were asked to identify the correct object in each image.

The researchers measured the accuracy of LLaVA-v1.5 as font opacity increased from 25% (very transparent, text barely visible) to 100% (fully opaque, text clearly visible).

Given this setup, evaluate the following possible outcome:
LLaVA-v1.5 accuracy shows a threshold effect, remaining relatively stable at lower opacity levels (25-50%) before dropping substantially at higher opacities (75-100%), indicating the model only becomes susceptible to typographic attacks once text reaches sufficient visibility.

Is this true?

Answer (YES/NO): NO